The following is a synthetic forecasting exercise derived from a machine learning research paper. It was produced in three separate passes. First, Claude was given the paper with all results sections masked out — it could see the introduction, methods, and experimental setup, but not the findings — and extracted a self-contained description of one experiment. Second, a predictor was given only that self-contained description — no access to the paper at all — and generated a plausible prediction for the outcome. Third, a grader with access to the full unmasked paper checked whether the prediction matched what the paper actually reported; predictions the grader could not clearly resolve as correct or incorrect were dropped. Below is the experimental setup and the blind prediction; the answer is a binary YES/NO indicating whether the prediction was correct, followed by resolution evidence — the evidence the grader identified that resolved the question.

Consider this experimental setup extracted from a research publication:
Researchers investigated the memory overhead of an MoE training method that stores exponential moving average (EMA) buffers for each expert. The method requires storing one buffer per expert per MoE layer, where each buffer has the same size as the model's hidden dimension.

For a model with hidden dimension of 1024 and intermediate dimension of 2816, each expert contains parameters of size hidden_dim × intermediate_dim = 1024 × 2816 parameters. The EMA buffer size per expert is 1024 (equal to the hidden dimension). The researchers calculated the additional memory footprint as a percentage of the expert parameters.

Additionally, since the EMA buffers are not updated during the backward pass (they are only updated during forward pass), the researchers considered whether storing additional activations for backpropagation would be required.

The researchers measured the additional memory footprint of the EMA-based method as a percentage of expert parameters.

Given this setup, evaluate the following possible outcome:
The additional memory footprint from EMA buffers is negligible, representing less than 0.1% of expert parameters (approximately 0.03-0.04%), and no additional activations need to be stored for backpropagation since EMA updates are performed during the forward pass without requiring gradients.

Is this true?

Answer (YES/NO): YES